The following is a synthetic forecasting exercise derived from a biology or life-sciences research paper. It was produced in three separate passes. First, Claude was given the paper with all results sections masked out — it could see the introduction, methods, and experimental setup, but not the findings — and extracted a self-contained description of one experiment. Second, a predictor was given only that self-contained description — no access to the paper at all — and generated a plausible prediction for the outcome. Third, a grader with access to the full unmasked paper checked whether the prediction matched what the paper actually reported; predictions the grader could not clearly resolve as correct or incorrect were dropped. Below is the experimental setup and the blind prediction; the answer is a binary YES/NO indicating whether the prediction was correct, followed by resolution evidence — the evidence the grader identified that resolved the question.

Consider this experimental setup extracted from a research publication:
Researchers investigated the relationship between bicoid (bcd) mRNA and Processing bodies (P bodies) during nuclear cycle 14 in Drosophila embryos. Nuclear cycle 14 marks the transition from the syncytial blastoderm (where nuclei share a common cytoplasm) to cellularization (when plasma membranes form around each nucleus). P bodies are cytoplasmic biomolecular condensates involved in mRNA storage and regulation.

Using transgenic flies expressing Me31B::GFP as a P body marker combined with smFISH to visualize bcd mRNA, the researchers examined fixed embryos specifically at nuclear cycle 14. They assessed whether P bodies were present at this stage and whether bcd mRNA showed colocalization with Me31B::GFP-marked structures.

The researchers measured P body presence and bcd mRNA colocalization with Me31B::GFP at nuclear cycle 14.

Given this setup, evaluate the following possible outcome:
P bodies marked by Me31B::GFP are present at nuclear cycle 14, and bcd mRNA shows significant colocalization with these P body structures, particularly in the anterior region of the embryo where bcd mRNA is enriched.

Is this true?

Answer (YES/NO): YES